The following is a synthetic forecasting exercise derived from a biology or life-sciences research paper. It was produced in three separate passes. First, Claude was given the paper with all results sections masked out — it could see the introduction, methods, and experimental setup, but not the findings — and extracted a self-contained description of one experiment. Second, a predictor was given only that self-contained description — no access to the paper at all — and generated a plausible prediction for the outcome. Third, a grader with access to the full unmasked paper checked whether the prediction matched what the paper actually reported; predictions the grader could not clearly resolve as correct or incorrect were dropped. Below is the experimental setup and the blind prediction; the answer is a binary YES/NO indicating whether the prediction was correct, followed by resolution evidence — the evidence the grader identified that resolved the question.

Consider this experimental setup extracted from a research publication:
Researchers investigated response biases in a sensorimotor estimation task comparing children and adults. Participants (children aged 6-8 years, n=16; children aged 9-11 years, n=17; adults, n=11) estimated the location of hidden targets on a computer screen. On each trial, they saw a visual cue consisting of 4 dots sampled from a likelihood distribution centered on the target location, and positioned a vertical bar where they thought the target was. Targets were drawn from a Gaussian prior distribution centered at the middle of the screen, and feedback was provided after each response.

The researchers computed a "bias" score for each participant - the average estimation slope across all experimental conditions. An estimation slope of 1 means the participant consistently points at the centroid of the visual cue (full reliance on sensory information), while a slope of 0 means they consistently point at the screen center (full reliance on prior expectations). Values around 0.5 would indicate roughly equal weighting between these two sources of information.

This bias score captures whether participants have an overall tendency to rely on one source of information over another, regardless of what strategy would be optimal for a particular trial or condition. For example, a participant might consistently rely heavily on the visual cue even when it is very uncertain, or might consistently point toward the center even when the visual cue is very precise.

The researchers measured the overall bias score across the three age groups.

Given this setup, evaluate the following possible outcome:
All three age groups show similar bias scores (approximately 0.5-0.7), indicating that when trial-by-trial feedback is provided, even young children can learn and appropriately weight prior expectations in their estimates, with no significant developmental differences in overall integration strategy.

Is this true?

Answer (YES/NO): NO